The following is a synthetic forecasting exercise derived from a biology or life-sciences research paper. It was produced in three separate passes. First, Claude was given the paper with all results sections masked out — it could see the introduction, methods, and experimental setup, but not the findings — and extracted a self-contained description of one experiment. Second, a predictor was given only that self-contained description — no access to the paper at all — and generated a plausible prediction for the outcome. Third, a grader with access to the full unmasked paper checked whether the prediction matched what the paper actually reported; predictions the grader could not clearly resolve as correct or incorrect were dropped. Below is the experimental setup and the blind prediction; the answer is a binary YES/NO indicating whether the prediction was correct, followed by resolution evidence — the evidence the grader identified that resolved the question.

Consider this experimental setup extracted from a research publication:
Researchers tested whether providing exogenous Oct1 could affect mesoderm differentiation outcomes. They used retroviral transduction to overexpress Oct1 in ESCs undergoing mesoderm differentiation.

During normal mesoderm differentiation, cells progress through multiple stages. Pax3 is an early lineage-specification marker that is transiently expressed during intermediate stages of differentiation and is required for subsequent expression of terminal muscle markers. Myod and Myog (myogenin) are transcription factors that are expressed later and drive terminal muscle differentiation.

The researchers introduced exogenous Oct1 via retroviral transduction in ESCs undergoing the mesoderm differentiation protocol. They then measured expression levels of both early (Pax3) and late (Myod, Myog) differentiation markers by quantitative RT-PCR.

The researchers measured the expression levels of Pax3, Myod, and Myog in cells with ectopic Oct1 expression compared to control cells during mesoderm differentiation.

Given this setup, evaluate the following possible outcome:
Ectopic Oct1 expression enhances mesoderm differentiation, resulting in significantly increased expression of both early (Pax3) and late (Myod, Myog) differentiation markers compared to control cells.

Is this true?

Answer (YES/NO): NO